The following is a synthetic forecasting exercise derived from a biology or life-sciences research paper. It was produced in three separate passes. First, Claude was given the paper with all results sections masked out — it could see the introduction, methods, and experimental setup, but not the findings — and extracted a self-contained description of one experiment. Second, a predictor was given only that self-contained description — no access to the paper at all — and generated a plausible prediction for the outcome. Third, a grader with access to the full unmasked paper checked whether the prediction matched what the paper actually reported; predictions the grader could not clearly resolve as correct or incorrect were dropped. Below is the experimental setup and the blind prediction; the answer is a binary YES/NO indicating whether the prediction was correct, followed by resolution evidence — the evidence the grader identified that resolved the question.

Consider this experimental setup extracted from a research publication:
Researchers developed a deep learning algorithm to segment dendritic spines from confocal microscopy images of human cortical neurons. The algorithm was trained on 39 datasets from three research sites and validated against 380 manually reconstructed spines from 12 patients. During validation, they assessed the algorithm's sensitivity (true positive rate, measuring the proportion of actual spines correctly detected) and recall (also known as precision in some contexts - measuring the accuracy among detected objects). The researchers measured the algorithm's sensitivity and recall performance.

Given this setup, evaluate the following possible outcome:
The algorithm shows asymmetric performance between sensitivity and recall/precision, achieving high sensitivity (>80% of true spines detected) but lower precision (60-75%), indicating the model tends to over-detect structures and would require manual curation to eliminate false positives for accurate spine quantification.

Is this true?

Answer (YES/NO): YES